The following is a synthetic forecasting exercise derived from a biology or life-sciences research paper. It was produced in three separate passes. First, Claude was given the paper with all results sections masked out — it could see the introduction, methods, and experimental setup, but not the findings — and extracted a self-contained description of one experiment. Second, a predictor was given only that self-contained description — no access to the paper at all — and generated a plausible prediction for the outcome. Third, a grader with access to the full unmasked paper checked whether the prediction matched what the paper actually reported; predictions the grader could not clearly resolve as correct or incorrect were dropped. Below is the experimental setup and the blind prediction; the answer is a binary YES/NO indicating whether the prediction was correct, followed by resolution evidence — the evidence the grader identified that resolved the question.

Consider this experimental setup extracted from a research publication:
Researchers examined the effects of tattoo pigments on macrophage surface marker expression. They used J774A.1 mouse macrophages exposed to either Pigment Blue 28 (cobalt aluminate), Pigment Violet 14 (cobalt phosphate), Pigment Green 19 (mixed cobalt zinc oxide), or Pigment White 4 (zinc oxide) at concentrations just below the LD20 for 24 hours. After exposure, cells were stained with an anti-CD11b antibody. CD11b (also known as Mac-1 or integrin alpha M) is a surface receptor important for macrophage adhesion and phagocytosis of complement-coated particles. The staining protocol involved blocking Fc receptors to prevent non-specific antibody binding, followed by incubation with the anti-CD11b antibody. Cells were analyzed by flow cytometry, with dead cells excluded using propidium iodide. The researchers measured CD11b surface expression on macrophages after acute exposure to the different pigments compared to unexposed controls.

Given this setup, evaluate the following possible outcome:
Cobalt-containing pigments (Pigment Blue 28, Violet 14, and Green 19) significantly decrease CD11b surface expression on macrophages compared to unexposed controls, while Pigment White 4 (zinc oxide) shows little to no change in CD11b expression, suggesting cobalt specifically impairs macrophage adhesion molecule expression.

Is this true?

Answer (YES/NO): NO